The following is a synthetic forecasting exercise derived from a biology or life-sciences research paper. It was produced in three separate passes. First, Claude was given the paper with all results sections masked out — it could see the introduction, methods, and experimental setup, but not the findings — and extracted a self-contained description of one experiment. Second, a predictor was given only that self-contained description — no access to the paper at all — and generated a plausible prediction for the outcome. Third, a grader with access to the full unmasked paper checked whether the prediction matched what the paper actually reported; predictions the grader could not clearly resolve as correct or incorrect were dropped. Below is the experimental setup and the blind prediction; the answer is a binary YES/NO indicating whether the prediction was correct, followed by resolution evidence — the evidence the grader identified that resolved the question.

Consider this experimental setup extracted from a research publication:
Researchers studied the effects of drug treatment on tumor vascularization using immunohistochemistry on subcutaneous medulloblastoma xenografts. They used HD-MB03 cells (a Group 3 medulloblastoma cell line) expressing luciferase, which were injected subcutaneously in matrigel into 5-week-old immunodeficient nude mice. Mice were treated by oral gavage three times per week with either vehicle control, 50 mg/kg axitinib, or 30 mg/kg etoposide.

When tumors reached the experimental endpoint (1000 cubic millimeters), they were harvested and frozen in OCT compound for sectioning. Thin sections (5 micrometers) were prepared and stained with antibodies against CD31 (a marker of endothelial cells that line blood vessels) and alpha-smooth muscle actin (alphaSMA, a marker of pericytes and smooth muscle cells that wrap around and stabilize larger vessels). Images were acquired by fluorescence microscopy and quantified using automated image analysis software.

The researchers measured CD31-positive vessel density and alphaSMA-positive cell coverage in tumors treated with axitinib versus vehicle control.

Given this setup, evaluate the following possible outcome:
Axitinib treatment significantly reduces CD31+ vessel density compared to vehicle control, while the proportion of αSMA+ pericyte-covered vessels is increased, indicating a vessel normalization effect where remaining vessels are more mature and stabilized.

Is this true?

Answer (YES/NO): NO